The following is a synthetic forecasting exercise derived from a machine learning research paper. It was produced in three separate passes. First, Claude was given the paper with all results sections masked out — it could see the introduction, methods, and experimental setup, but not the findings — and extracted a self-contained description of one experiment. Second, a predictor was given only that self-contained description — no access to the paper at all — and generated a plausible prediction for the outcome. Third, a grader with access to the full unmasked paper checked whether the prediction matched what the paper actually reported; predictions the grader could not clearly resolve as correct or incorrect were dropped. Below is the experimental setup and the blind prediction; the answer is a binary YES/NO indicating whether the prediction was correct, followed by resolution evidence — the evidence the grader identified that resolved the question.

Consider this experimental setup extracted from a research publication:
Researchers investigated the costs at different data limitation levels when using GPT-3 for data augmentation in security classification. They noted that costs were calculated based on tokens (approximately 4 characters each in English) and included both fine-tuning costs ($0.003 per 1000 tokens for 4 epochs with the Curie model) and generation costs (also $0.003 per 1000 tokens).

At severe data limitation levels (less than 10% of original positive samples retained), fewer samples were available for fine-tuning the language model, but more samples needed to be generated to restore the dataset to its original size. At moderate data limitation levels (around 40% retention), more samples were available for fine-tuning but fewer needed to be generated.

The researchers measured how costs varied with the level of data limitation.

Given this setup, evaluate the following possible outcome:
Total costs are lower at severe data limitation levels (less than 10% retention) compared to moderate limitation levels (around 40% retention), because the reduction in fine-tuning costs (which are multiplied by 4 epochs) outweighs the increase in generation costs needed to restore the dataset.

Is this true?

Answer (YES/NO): YES